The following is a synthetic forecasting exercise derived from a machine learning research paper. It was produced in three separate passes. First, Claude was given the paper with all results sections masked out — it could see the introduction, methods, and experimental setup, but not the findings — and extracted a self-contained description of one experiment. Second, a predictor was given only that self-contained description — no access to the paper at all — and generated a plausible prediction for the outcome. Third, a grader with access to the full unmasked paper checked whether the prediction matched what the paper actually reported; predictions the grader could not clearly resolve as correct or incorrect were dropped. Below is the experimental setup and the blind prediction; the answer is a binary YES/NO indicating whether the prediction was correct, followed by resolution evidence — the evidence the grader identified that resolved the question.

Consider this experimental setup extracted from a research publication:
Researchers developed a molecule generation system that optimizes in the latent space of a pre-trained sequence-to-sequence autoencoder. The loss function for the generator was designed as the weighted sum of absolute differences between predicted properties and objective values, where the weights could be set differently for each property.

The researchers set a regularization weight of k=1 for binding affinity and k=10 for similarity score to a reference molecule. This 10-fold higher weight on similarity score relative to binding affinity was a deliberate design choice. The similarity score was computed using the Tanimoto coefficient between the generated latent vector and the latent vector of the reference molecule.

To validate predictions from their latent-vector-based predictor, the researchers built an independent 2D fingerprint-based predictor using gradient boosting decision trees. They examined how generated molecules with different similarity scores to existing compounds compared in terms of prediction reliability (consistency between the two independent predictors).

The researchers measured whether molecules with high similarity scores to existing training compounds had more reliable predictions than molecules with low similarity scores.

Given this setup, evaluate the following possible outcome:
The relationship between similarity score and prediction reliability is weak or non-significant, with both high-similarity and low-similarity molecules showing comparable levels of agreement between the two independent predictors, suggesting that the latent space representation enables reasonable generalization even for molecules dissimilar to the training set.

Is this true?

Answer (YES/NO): NO